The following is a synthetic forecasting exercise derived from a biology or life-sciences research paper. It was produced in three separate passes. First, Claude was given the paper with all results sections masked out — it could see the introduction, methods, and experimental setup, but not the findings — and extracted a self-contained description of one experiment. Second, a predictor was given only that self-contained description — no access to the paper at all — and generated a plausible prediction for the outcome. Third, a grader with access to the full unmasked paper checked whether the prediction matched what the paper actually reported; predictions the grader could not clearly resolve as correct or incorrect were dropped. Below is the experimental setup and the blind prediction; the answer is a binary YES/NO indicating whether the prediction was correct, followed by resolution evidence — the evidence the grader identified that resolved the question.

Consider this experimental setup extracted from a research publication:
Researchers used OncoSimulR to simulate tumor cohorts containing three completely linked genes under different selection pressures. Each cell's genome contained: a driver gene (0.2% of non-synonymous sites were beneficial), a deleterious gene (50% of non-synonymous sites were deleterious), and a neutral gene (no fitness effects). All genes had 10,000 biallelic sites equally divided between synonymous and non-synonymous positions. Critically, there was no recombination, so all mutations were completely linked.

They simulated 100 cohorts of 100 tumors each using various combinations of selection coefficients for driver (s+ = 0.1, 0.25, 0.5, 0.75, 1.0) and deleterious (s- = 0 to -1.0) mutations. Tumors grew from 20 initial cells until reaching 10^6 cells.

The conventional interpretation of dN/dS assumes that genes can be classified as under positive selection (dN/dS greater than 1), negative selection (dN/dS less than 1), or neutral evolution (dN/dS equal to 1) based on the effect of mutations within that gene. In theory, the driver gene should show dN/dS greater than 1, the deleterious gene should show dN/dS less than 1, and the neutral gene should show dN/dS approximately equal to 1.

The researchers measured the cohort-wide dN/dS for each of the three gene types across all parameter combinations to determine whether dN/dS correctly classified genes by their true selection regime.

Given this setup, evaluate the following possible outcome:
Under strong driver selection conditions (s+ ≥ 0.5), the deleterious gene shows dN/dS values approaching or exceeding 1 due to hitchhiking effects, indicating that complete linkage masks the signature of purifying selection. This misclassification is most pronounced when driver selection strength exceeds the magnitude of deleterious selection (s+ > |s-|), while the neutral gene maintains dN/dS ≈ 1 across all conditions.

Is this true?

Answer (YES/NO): NO